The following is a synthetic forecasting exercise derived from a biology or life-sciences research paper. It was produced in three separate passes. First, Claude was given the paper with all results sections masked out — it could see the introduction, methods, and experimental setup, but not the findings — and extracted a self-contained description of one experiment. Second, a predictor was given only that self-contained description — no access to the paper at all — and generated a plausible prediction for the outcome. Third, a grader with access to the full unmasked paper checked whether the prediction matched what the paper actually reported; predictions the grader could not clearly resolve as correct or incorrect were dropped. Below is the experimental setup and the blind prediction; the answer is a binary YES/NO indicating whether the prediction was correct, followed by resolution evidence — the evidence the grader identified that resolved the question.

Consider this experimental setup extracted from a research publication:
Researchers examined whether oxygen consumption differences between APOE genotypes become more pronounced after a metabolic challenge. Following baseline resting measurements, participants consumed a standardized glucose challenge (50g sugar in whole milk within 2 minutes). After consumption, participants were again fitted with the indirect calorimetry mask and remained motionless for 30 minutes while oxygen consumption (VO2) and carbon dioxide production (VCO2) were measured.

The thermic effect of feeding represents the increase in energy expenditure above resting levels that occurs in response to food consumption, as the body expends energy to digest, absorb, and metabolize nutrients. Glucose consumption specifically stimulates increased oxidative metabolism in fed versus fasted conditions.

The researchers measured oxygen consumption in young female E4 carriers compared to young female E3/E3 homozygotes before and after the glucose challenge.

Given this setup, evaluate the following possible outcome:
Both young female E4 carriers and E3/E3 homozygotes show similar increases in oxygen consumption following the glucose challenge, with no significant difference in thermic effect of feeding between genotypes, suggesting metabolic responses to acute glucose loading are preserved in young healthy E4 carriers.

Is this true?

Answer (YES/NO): NO